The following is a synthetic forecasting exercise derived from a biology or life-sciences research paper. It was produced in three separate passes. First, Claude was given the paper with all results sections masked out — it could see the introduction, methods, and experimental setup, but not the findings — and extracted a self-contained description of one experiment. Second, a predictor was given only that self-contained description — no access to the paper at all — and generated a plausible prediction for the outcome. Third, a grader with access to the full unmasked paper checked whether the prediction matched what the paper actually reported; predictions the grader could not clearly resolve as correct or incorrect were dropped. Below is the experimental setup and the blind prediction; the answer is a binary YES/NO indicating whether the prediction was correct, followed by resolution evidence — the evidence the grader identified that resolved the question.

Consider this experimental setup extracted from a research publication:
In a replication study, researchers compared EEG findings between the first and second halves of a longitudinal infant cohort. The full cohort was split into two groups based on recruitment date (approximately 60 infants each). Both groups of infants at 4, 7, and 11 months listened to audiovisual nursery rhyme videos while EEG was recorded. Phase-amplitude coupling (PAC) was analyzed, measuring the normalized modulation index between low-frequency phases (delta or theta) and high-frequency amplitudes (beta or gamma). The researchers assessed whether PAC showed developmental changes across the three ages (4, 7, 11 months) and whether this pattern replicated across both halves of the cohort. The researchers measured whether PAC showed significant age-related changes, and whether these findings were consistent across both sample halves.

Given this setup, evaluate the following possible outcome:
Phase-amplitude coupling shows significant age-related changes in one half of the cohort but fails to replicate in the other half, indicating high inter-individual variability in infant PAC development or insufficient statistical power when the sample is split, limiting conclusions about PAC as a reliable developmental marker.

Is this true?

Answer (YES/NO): NO